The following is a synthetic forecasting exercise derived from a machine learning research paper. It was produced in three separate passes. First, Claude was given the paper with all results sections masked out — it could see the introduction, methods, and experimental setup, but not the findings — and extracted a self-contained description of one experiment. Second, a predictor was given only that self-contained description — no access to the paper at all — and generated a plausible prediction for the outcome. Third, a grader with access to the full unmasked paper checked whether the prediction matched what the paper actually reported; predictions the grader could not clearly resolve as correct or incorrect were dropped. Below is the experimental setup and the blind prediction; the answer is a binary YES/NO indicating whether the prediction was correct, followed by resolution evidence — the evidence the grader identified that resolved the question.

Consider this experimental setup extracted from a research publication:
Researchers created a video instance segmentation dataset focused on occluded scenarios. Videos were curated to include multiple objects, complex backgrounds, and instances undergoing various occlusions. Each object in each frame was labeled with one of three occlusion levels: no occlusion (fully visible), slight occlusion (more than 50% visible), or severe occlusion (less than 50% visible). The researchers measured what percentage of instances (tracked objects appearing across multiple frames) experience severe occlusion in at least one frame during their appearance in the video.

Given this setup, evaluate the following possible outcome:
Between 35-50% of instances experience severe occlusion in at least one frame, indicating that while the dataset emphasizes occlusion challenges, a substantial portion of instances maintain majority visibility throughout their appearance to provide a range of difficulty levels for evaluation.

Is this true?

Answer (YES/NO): NO